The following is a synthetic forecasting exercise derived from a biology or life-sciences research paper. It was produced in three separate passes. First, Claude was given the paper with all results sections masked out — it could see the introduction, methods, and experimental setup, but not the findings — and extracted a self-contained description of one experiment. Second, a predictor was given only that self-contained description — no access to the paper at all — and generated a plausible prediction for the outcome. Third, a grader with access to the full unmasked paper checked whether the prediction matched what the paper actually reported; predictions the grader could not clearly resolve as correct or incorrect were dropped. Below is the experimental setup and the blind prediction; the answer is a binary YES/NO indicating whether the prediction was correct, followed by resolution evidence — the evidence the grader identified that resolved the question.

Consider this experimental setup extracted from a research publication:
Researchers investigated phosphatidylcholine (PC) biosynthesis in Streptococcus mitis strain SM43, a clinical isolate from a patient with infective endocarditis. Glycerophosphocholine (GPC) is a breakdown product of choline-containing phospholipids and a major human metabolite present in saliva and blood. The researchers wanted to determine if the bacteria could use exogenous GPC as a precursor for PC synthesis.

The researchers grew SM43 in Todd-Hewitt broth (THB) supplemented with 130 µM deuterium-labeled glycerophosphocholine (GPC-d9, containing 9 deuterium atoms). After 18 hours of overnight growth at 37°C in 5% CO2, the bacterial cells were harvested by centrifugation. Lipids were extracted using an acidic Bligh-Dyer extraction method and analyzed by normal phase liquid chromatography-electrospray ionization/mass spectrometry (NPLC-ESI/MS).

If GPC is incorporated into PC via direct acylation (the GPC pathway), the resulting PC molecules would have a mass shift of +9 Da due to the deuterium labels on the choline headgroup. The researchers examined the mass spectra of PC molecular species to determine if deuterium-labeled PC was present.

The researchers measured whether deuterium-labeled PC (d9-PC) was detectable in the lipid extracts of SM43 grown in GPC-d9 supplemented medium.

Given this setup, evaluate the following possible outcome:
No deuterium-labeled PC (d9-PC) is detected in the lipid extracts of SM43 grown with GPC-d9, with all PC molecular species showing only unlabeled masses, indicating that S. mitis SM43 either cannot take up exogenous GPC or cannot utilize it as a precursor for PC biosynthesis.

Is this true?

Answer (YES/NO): NO